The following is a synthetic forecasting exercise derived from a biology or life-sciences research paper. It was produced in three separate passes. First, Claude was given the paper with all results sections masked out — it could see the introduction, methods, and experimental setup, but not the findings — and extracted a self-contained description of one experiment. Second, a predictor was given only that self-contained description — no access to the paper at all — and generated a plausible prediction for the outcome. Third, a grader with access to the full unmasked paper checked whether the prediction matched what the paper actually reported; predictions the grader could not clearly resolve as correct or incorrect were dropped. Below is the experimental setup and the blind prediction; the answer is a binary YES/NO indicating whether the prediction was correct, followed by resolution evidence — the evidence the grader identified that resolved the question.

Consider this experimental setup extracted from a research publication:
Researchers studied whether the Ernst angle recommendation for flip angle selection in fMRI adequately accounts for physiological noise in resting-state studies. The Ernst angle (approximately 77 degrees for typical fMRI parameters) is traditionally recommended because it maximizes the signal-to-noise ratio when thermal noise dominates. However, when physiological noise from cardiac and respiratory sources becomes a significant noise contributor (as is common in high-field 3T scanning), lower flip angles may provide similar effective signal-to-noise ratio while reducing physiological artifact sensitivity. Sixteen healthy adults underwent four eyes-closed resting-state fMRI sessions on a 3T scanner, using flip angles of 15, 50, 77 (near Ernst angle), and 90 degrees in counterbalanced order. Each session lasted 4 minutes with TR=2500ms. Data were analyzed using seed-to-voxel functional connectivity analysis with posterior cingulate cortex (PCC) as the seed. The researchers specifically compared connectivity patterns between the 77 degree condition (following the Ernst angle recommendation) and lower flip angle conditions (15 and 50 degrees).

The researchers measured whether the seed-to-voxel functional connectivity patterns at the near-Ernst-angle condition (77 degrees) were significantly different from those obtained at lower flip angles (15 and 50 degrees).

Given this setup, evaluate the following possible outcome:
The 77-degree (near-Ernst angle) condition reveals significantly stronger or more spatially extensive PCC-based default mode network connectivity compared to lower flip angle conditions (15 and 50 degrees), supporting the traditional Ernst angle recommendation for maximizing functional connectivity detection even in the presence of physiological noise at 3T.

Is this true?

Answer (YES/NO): NO